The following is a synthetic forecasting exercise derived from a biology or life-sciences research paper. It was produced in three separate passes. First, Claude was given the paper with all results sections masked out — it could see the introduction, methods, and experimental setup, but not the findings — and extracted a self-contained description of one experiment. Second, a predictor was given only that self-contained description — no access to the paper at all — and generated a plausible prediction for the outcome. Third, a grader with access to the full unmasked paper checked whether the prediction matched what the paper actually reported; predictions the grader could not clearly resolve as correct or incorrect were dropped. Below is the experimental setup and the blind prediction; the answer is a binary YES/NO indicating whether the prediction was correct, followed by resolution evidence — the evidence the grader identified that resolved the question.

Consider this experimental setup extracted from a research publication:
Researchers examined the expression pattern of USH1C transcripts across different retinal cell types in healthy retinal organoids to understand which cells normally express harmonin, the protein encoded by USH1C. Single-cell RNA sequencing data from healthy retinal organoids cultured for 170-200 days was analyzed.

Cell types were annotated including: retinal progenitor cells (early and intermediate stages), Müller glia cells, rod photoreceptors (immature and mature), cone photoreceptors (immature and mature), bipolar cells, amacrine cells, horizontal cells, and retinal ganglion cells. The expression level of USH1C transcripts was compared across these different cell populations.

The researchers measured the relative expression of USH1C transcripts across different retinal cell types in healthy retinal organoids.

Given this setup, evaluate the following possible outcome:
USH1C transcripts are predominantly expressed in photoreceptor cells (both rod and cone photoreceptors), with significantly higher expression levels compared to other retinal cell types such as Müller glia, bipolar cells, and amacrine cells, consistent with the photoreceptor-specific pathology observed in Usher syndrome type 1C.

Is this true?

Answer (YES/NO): NO